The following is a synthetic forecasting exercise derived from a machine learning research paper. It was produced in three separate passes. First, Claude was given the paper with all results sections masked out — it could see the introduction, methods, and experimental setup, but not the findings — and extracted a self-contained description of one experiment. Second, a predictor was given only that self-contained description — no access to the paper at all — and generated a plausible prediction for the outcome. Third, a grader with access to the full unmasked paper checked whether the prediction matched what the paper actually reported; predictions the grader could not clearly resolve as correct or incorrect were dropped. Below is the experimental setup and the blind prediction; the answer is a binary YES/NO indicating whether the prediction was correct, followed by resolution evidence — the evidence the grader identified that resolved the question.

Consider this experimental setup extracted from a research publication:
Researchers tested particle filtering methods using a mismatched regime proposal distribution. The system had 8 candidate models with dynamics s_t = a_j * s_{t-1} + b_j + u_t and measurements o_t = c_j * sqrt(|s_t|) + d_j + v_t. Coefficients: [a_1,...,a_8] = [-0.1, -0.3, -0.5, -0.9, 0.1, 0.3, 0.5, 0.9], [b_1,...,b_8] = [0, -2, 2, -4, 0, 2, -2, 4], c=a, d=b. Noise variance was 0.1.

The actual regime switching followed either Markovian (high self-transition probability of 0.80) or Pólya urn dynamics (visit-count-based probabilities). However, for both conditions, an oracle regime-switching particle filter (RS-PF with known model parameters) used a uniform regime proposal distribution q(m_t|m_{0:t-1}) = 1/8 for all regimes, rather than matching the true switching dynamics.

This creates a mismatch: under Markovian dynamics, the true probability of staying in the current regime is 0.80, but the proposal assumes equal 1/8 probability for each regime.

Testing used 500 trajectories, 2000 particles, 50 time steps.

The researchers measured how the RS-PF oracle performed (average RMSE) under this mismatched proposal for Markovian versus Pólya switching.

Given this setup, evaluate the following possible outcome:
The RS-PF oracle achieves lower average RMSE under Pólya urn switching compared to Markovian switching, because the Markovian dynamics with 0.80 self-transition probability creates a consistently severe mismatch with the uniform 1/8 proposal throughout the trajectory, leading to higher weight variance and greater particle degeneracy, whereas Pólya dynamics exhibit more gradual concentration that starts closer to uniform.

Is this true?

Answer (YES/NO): NO